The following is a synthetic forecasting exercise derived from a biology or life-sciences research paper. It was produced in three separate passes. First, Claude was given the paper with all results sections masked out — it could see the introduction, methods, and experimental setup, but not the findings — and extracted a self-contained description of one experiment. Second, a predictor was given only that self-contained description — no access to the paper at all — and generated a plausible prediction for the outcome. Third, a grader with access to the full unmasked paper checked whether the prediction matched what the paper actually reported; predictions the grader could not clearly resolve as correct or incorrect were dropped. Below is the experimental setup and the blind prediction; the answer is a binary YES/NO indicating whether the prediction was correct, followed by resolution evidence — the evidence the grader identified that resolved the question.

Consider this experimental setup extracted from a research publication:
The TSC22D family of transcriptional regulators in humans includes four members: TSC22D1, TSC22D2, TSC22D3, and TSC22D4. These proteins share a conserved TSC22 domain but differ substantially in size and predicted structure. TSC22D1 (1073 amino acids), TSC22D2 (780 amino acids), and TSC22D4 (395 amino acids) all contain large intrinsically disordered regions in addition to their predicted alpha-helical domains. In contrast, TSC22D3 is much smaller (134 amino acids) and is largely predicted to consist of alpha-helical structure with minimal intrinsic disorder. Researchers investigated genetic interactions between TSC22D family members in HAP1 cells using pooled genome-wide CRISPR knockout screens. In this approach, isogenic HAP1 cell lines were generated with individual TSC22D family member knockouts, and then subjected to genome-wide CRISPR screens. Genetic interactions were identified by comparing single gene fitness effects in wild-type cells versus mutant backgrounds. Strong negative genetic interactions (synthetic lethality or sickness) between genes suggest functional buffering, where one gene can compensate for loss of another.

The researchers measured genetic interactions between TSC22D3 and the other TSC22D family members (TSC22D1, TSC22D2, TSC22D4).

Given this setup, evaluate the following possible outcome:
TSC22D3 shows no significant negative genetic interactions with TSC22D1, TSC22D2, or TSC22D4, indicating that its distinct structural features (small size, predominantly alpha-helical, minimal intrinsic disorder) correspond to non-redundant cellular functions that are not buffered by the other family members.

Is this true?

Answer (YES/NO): YES